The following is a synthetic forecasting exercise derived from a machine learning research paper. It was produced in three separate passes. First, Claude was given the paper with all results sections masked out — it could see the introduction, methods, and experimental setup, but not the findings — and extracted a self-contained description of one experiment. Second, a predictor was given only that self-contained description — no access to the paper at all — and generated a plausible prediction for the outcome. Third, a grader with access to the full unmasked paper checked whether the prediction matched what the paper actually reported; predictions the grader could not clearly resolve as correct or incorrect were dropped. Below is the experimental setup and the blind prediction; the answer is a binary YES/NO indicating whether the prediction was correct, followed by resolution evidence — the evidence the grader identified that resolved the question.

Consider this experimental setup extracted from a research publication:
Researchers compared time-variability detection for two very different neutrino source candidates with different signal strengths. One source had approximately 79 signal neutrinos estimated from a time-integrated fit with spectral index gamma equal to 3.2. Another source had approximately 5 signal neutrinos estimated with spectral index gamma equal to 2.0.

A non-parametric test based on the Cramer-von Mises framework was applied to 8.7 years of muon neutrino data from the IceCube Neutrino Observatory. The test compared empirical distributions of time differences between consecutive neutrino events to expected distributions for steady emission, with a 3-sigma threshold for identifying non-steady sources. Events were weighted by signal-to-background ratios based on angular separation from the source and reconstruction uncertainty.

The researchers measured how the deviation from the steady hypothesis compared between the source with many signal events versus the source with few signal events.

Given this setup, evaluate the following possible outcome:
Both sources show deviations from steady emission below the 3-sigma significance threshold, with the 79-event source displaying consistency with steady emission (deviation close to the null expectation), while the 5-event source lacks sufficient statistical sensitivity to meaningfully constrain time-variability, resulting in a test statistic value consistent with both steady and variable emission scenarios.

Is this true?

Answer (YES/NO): YES